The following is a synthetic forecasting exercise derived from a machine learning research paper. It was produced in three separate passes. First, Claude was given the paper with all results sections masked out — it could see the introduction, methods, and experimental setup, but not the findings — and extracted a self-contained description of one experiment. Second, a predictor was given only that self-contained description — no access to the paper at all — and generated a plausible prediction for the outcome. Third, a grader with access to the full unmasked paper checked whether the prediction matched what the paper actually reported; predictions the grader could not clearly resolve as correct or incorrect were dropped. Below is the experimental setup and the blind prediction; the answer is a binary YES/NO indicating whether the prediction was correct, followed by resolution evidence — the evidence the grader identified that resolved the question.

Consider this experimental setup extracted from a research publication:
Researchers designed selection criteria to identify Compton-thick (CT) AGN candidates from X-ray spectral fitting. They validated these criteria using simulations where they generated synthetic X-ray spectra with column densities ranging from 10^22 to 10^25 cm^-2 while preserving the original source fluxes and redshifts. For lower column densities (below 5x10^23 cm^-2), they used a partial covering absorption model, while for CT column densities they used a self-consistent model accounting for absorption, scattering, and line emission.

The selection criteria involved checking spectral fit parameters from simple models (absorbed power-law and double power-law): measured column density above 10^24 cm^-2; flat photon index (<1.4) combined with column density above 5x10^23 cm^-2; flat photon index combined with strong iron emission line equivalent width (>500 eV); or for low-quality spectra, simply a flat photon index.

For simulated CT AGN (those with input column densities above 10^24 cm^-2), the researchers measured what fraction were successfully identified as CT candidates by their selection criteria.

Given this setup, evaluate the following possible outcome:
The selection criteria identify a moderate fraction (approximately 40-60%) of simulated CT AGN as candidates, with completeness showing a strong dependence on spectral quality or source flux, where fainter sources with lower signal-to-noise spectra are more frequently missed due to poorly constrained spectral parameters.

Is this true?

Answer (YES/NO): NO